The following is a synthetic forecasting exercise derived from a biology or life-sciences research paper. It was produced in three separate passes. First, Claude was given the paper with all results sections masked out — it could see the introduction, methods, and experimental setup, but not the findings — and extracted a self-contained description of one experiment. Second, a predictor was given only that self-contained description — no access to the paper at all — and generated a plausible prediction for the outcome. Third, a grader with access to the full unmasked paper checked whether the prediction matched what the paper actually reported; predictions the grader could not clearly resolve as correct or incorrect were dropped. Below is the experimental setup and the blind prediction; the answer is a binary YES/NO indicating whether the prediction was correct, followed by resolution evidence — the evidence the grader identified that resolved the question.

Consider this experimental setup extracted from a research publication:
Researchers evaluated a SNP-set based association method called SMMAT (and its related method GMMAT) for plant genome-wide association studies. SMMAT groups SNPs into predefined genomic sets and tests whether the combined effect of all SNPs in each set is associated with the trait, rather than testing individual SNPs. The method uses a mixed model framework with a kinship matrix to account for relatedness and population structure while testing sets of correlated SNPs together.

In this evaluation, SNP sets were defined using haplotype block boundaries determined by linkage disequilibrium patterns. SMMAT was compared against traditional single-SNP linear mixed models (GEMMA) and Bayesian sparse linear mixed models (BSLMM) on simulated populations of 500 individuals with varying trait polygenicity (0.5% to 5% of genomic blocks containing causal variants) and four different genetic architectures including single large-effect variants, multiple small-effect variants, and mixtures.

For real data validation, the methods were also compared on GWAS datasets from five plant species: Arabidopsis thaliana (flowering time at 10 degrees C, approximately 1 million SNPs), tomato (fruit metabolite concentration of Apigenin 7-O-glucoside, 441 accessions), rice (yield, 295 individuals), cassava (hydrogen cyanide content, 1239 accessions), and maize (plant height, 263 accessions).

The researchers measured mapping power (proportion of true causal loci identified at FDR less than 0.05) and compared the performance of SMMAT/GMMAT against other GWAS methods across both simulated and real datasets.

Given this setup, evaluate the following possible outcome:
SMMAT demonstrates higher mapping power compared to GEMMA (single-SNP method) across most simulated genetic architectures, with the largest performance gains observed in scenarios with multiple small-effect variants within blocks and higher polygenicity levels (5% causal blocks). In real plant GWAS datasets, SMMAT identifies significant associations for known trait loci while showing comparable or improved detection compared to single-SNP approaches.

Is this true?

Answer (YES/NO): NO